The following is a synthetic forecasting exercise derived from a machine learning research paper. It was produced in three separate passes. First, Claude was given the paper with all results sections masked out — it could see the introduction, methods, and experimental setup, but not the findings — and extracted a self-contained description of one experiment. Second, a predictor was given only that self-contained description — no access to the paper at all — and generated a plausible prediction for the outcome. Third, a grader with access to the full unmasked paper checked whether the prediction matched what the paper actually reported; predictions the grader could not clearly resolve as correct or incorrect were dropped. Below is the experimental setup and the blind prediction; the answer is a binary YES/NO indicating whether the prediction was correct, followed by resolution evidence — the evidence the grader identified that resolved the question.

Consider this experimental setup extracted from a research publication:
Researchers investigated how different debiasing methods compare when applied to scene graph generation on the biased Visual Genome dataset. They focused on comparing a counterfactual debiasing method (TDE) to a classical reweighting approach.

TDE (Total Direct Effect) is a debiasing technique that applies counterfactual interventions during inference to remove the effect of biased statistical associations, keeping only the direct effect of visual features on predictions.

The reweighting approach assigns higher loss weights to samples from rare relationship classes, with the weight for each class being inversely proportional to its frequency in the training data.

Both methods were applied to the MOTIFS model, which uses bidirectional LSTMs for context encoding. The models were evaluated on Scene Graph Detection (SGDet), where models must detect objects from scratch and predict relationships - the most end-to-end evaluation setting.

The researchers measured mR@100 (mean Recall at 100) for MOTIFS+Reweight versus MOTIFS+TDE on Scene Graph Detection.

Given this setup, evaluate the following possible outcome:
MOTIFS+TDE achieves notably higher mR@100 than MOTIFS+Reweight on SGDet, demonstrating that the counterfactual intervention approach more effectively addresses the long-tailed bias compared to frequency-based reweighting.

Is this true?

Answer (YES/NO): NO